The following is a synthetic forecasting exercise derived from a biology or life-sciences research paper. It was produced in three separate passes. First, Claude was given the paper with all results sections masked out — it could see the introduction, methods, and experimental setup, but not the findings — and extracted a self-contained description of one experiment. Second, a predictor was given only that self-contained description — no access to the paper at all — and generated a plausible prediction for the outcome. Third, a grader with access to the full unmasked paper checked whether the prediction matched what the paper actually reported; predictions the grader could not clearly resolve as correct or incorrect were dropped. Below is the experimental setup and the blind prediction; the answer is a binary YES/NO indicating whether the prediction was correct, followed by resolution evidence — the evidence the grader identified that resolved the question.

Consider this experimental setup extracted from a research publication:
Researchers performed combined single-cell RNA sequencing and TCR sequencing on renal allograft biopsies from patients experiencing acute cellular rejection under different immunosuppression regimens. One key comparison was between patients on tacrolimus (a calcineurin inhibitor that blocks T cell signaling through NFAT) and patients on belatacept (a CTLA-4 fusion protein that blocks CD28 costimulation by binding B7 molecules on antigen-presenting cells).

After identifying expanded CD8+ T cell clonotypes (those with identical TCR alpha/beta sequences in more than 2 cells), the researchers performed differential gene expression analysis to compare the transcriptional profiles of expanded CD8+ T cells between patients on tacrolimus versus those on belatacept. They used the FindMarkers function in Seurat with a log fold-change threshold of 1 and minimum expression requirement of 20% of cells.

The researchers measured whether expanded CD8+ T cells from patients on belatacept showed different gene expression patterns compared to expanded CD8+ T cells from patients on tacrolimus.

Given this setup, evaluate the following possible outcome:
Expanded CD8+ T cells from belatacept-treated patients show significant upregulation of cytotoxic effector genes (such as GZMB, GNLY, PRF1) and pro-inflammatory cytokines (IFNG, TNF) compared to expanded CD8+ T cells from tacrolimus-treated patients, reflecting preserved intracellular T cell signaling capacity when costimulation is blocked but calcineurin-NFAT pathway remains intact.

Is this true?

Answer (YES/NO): NO